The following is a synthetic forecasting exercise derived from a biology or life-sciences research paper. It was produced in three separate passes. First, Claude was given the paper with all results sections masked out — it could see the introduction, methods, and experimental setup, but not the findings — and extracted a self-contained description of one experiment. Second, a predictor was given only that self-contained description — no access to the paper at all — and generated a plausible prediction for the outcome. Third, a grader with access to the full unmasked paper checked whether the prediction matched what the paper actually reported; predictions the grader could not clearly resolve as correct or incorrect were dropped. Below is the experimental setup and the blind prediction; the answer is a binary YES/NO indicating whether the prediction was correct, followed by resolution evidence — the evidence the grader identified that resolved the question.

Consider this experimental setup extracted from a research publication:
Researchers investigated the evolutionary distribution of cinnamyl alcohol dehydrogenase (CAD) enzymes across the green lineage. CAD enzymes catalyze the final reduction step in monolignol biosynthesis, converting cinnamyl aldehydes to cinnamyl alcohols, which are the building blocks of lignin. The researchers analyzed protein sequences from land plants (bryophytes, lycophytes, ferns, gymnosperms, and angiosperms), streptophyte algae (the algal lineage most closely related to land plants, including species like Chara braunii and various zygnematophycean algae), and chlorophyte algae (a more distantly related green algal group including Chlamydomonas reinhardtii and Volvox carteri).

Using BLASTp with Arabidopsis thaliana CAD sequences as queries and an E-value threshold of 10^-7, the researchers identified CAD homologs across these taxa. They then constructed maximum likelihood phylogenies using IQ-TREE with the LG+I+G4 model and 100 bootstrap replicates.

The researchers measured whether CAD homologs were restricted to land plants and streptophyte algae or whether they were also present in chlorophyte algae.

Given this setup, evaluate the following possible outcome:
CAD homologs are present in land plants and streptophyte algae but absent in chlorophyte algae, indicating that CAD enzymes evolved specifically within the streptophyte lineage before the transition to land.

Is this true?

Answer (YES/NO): NO